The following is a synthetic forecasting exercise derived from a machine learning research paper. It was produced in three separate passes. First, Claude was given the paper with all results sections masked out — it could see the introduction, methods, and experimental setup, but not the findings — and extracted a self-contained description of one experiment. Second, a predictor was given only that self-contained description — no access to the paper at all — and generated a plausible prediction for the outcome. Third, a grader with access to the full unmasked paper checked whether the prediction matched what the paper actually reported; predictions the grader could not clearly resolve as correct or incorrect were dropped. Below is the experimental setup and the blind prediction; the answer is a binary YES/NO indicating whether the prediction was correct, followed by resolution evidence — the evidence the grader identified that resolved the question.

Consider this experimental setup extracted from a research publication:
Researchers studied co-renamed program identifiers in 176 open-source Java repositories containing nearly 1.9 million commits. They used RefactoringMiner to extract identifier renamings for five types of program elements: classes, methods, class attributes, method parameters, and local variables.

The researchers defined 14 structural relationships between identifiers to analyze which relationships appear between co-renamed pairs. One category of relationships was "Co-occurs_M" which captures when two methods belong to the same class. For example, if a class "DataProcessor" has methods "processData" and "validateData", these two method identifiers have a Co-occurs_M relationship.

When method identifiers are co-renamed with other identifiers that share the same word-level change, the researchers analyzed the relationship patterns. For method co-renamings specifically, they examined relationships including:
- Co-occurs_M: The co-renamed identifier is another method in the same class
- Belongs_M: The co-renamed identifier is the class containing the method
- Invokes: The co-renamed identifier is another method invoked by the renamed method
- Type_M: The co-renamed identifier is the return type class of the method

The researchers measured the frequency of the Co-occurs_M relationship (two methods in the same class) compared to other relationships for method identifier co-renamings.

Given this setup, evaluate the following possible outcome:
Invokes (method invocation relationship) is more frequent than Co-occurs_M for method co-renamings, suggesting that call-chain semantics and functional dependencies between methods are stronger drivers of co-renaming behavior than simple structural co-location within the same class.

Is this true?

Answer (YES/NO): NO